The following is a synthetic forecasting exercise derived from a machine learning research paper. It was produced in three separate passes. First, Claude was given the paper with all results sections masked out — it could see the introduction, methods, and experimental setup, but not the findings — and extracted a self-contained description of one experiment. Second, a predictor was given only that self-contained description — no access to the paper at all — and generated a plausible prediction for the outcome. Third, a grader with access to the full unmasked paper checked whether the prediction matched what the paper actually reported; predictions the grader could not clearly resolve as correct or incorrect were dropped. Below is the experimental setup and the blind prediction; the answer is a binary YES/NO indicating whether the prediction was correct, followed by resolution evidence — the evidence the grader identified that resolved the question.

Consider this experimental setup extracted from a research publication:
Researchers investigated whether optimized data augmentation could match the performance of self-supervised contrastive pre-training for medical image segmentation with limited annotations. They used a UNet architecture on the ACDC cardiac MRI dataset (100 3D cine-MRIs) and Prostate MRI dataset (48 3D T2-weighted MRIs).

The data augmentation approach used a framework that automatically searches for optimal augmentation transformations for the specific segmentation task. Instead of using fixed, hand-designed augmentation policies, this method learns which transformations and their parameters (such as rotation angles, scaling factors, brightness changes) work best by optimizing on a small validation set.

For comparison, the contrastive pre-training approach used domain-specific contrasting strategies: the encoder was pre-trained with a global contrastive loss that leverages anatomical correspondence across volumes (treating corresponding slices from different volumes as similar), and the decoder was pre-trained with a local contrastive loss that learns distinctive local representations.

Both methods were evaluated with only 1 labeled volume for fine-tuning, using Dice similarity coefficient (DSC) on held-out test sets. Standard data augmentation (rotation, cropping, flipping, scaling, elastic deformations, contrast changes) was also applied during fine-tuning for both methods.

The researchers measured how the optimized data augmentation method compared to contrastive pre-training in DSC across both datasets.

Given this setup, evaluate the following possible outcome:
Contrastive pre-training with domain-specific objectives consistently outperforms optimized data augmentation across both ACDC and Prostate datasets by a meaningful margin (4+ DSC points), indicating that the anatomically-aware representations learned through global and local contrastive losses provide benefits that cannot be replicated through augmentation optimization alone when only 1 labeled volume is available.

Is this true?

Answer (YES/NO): NO